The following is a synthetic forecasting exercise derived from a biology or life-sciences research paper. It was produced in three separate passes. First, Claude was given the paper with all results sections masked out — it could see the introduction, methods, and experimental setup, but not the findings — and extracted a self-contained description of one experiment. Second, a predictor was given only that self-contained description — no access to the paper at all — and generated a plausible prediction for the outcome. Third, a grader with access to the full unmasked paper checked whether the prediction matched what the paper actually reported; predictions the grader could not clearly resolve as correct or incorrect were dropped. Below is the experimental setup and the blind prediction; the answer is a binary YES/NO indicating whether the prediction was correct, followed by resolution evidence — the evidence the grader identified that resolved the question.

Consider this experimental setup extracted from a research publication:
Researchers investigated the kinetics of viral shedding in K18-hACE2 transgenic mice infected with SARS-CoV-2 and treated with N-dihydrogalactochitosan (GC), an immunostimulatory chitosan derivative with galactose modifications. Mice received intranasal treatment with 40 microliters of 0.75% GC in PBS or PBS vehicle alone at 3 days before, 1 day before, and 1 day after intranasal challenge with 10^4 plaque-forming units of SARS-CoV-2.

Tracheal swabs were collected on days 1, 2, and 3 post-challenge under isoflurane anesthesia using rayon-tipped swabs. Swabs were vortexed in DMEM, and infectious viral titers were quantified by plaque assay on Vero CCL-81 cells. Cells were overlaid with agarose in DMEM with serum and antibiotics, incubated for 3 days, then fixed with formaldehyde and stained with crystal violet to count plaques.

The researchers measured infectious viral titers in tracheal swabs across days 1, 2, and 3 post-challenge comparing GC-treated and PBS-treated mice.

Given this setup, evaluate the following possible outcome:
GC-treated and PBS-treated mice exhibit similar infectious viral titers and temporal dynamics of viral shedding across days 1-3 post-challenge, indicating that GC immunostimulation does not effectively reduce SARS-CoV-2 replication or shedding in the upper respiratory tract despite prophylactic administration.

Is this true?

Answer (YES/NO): NO